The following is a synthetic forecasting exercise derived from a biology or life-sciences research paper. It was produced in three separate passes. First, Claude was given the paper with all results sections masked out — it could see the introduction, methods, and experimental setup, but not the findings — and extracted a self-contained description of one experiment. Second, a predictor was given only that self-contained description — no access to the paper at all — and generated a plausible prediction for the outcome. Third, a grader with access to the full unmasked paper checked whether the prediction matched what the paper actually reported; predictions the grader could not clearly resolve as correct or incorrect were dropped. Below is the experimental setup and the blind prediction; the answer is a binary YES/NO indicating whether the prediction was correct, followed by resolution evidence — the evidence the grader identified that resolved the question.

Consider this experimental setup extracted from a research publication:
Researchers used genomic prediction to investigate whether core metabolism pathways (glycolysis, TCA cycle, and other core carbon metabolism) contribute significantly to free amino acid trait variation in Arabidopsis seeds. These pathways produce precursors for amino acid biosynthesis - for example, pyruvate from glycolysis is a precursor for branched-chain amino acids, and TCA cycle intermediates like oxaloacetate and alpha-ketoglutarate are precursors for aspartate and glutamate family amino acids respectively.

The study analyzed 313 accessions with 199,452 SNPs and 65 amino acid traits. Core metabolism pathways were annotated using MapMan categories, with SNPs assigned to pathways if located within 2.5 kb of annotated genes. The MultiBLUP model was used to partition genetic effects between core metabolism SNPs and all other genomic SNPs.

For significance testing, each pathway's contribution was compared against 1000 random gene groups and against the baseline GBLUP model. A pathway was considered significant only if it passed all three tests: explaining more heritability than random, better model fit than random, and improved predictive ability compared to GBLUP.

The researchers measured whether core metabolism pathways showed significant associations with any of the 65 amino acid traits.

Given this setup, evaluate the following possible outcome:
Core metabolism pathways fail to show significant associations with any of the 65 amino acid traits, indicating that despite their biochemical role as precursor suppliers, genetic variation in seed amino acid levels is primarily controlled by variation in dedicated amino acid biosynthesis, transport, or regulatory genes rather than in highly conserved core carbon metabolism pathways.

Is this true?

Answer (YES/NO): YES